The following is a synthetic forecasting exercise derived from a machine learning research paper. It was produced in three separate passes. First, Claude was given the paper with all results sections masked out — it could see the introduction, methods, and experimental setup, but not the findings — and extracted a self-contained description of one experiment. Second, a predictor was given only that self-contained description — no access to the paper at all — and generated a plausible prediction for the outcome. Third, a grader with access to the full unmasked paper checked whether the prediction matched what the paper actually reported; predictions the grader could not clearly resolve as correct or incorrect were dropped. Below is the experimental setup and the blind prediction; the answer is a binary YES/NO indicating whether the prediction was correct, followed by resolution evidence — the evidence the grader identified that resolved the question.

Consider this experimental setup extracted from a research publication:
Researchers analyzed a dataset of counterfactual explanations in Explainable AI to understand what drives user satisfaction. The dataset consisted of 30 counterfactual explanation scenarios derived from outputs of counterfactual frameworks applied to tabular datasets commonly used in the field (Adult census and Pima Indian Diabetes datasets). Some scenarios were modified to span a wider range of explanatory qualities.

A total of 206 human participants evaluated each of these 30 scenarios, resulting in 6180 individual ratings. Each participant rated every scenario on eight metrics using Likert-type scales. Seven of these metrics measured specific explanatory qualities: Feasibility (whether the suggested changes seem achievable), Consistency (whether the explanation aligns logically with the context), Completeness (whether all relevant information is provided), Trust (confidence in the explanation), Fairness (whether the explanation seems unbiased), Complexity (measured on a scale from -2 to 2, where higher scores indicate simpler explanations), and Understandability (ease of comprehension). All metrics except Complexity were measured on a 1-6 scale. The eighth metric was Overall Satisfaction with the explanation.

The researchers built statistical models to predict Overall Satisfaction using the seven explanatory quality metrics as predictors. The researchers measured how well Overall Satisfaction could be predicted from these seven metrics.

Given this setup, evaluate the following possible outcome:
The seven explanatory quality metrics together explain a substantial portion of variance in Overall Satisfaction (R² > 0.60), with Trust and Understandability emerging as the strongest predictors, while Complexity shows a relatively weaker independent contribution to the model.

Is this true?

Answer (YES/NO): NO